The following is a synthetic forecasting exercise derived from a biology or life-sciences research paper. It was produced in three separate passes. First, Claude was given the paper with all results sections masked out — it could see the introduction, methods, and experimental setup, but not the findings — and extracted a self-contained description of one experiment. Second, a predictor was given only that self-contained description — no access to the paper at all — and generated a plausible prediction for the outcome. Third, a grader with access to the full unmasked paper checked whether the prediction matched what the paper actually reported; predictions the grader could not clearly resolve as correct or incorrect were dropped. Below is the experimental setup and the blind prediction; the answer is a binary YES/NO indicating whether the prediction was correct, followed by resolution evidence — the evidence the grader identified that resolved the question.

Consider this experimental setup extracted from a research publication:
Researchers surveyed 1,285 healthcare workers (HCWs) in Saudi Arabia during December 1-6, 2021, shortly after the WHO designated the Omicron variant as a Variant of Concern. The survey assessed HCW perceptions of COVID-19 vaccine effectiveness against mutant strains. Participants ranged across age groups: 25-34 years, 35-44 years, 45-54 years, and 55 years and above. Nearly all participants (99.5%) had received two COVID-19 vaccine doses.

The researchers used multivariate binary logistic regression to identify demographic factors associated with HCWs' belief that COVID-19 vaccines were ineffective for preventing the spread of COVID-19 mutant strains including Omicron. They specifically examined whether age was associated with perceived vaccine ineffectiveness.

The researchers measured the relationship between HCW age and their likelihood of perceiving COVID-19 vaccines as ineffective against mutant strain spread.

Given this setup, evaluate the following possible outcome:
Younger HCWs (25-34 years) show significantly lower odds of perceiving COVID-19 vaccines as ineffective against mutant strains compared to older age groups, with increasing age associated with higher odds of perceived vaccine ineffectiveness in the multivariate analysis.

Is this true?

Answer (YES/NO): YES